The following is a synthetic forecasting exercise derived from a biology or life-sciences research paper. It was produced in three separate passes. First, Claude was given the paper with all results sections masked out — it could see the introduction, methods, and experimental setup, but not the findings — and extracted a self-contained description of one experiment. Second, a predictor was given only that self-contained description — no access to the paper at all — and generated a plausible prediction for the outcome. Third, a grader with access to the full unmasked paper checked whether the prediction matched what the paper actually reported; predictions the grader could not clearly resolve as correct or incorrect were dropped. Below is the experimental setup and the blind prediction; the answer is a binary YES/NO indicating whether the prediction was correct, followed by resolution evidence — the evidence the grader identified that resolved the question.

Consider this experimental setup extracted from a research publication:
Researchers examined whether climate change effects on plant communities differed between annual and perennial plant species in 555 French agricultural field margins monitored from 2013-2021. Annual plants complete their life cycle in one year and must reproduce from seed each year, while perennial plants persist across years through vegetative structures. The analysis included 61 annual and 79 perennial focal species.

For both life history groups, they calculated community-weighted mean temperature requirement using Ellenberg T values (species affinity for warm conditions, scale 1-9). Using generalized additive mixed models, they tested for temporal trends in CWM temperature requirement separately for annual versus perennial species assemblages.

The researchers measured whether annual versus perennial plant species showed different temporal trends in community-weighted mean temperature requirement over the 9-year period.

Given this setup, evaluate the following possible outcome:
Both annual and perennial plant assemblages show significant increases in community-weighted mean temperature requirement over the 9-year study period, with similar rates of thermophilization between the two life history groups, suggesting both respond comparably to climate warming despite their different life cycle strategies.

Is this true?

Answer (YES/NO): NO